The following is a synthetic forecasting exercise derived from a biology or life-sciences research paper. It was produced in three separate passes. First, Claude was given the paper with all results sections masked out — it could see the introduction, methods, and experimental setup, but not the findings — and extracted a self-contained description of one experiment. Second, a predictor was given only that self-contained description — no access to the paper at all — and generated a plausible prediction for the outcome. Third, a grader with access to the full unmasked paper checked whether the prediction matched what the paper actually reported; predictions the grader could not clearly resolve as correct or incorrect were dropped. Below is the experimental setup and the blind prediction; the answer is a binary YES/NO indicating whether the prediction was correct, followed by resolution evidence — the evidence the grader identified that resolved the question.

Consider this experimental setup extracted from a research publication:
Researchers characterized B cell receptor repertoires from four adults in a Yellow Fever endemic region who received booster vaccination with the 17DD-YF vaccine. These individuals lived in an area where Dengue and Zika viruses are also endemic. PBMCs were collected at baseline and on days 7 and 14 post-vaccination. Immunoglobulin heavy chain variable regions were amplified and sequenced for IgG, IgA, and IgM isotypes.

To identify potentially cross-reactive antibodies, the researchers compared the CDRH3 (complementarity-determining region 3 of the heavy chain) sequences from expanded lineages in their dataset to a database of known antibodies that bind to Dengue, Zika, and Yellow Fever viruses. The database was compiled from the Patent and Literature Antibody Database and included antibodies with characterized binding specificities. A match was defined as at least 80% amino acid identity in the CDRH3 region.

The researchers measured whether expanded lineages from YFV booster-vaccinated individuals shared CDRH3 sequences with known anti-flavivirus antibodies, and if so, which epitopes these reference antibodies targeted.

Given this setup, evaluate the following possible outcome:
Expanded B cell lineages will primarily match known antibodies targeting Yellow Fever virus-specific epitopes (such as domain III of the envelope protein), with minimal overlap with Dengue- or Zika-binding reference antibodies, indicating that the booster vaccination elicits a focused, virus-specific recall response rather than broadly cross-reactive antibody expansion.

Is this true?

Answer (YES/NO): NO